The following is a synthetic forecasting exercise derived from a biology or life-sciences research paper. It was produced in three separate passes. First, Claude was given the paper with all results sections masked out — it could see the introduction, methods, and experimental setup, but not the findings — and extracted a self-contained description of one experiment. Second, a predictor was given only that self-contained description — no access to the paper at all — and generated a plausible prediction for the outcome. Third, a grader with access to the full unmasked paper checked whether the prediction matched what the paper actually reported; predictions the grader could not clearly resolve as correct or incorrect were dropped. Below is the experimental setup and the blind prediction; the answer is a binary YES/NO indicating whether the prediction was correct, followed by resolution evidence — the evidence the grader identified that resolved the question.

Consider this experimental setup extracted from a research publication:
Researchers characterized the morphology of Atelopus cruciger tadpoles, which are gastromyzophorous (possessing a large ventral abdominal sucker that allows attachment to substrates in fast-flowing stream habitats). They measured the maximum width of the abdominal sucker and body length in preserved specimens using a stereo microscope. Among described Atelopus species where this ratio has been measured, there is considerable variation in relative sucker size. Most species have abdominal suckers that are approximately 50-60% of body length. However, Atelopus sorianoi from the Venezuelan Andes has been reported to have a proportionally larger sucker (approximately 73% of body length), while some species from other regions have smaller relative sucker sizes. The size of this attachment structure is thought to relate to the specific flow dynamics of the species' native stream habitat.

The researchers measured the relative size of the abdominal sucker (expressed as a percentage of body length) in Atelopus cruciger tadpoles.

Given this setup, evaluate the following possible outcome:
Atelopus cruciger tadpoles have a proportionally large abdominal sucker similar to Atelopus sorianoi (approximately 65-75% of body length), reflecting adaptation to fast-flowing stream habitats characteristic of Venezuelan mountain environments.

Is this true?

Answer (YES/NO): NO